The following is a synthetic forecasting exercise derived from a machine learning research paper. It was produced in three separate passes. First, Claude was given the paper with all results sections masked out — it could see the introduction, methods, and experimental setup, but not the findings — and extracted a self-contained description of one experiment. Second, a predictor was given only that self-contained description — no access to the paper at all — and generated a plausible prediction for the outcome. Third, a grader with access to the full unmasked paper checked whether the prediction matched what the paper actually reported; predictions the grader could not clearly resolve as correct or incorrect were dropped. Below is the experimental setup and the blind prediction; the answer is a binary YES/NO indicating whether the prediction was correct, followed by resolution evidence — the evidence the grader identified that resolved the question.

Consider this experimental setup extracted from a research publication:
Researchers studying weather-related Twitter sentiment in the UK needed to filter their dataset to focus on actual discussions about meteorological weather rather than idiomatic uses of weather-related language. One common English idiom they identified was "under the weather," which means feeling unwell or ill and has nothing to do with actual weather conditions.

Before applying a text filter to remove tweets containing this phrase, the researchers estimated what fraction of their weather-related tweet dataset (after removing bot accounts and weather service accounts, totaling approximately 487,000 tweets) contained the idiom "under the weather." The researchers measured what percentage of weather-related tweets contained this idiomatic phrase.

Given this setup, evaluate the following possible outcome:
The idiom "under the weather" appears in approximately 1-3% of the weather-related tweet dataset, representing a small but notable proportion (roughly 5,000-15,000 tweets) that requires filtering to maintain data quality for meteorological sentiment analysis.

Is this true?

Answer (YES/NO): NO